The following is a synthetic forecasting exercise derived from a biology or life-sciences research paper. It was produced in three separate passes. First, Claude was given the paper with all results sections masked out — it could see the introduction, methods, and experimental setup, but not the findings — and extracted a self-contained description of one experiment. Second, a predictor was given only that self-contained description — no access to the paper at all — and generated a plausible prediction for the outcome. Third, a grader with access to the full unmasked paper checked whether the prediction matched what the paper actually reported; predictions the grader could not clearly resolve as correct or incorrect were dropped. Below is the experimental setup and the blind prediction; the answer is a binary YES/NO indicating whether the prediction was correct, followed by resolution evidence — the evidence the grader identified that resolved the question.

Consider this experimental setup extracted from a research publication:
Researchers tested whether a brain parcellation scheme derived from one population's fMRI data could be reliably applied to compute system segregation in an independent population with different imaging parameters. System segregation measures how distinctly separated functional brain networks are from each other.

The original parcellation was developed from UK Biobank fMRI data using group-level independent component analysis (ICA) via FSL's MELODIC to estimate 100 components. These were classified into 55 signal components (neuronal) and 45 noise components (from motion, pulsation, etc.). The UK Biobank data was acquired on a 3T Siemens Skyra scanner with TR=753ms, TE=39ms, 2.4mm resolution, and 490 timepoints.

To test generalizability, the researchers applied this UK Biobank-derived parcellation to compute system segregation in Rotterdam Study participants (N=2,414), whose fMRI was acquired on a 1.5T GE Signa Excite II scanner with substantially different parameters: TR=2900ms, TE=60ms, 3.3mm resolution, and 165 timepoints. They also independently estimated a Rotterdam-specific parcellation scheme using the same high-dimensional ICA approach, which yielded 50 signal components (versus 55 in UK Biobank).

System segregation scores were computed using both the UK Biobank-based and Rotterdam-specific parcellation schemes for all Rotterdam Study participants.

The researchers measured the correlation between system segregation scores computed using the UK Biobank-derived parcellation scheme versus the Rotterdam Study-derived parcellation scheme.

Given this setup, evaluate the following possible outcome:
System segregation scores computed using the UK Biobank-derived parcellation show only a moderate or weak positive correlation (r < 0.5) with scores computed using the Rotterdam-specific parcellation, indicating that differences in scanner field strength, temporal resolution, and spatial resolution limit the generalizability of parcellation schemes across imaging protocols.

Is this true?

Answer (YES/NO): NO